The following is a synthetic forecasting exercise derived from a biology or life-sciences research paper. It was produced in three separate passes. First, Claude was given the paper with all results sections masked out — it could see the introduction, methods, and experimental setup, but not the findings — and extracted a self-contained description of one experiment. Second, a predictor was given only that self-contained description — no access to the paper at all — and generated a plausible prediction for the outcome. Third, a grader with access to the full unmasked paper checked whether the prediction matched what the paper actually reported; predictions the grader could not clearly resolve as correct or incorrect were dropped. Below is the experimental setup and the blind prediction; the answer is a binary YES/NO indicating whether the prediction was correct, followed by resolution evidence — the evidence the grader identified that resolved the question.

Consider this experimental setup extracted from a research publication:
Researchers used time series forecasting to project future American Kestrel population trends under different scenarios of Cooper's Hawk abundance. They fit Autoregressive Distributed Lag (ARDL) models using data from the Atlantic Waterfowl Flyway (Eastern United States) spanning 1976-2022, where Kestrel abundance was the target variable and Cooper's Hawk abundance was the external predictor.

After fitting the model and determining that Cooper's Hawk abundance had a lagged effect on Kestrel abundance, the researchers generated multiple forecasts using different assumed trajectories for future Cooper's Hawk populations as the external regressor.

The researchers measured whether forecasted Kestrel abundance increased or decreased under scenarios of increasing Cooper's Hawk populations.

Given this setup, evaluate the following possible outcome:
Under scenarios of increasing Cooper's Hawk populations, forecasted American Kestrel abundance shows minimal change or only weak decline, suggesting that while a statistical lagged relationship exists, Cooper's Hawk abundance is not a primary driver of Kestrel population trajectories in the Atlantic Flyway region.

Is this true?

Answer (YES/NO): NO